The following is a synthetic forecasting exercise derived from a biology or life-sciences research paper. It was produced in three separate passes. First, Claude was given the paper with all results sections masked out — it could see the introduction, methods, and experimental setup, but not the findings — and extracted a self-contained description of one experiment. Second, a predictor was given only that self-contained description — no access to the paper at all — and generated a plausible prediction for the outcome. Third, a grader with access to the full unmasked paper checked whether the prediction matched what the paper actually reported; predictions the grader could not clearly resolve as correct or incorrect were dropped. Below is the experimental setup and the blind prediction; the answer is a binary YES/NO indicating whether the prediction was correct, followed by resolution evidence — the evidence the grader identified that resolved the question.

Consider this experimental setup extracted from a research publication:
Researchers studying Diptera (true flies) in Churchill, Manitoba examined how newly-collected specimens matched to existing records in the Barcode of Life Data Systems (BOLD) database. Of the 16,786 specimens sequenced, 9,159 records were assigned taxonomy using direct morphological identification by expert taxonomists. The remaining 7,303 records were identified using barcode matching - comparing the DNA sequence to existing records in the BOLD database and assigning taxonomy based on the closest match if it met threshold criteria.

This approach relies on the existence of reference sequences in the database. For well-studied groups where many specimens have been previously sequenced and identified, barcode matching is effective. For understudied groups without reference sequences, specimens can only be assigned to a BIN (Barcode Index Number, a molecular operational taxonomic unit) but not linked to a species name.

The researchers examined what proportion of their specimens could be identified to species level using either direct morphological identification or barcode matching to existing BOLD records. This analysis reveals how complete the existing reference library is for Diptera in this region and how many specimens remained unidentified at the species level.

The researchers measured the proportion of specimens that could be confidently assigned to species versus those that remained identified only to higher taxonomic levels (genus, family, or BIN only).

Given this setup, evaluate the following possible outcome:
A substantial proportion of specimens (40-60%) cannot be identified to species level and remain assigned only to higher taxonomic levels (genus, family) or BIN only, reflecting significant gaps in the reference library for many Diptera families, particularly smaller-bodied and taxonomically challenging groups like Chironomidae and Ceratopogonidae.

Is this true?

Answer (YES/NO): NO